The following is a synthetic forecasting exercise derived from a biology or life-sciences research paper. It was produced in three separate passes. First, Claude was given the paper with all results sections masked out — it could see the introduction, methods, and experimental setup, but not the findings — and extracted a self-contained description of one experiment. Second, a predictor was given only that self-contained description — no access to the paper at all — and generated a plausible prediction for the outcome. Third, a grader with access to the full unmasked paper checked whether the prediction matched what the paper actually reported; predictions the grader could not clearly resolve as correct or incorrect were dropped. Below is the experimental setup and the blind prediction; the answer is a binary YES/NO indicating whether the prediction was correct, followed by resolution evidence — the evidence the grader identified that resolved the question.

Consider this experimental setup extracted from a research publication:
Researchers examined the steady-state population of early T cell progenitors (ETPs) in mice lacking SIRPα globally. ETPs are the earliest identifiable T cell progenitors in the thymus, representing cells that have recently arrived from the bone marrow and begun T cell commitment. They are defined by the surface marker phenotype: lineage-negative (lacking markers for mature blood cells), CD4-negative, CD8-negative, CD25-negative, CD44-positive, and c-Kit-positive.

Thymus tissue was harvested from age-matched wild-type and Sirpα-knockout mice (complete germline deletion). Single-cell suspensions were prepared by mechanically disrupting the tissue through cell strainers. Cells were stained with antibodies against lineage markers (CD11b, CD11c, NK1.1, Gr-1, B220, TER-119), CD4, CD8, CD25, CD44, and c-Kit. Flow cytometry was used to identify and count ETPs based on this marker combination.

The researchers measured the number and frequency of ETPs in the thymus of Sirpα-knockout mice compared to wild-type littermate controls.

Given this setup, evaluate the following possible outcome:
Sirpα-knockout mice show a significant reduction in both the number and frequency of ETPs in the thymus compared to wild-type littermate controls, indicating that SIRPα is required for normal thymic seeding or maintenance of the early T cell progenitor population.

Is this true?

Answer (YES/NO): YES